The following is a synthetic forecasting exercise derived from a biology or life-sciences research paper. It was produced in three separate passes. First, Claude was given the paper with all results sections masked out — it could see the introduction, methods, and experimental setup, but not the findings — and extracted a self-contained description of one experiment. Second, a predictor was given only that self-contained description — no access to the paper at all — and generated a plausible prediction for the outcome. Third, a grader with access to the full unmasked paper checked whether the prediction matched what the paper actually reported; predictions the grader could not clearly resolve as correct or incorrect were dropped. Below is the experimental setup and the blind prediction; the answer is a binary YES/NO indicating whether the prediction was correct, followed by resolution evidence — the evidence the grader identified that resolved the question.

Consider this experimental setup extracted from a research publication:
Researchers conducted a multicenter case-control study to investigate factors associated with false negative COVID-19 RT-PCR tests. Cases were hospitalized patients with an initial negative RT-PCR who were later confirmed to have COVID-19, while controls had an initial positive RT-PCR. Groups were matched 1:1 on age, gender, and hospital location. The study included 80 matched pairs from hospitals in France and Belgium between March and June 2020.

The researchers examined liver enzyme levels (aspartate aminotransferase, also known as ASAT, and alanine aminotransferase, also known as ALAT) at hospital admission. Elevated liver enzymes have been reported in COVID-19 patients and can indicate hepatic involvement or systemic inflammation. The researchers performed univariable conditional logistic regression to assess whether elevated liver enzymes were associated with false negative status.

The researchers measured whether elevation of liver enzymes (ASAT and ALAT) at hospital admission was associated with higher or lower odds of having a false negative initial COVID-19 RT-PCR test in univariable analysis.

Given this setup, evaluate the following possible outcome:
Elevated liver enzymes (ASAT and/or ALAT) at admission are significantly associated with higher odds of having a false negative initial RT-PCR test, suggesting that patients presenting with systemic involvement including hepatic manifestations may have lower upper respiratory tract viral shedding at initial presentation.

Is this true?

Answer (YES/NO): NO